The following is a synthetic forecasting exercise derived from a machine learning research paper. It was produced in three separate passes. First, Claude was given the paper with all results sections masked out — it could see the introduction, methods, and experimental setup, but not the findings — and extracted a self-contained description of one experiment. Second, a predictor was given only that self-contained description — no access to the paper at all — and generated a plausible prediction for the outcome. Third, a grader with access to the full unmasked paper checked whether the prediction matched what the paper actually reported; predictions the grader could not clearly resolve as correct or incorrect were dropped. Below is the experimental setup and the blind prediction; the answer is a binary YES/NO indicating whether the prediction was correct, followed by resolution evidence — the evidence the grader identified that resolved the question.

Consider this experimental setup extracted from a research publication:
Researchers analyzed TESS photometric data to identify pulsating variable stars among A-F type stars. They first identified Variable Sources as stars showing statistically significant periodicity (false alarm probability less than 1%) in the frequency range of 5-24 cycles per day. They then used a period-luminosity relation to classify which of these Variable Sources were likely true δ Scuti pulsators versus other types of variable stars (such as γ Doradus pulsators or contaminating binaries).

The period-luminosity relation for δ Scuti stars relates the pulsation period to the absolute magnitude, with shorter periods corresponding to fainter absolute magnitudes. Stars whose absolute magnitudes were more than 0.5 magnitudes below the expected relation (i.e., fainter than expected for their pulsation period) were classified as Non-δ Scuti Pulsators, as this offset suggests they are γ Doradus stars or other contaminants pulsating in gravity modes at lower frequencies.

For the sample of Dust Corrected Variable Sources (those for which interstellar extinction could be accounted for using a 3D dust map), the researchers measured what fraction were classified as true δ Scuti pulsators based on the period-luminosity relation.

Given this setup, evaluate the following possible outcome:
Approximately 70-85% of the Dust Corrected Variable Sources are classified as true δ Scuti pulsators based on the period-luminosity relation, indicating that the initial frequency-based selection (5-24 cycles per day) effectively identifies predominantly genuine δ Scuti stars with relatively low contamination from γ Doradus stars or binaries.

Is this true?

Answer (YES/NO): NO